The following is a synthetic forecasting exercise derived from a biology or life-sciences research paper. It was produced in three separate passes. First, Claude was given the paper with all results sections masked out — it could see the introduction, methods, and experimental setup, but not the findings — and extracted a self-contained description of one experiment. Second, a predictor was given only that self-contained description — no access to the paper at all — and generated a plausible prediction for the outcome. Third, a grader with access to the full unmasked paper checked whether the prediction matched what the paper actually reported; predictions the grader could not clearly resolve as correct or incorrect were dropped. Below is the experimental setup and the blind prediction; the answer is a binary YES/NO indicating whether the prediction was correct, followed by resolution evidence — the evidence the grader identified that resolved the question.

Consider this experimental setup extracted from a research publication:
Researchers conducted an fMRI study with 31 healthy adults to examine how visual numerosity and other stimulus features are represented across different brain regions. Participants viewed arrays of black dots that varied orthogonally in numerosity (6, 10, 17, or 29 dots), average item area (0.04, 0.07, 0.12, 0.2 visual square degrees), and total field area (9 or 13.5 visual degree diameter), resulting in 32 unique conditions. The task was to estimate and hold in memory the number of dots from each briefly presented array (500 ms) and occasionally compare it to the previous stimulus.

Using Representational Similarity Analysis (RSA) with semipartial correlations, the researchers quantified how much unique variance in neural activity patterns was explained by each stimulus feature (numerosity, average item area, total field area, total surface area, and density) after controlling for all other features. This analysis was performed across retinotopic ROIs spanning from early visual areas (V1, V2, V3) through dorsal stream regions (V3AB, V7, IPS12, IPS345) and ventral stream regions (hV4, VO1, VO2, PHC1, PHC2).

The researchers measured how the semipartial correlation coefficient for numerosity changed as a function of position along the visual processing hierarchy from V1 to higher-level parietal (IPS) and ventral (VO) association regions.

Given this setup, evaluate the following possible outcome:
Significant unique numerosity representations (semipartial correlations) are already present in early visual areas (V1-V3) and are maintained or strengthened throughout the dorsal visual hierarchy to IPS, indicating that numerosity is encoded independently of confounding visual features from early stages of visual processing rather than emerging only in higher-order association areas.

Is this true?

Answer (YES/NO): NO